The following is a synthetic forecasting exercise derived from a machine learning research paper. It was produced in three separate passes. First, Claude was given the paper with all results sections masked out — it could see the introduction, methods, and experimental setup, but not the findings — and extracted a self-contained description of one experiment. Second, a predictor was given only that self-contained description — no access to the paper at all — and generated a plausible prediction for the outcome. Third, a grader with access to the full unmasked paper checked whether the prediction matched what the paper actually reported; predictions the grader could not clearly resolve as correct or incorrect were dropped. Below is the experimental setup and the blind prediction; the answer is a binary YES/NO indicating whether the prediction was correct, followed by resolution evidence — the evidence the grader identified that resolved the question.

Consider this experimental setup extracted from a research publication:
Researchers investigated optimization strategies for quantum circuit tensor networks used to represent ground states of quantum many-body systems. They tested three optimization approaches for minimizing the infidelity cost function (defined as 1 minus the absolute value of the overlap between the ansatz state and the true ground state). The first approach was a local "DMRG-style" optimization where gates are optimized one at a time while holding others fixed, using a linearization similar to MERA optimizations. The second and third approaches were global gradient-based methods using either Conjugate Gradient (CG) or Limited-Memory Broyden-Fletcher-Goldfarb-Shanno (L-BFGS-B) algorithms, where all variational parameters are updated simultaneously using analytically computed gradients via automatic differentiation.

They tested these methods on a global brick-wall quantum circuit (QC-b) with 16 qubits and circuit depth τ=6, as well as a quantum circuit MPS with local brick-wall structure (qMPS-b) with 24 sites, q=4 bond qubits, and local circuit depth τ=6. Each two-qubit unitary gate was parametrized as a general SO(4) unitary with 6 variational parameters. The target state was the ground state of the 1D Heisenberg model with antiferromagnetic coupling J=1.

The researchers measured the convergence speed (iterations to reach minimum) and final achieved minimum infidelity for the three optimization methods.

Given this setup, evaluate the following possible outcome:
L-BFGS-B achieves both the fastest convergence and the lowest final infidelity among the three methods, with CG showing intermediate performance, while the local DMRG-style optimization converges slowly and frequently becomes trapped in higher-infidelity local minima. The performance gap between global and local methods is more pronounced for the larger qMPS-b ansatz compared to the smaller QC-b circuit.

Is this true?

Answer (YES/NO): NO